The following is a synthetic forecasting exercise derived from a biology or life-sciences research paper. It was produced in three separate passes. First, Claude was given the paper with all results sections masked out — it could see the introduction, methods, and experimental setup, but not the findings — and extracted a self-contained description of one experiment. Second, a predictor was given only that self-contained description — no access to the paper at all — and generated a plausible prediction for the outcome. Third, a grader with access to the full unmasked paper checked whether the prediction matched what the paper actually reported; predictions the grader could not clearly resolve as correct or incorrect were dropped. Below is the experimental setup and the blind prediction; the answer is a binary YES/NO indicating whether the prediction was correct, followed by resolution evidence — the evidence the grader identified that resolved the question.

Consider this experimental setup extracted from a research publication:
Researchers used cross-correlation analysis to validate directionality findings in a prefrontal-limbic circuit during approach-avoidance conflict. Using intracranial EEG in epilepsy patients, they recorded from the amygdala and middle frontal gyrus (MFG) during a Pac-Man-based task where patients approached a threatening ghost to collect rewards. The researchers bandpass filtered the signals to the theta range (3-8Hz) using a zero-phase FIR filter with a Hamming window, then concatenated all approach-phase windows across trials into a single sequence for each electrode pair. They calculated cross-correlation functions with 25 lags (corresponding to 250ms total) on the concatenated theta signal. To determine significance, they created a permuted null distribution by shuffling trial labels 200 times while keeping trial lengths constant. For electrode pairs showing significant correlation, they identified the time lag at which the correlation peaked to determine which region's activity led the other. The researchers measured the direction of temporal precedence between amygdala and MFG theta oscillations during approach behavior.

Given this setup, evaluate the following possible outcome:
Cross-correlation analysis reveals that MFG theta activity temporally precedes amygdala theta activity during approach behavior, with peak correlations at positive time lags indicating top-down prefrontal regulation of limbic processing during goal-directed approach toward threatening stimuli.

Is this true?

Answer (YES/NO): NO